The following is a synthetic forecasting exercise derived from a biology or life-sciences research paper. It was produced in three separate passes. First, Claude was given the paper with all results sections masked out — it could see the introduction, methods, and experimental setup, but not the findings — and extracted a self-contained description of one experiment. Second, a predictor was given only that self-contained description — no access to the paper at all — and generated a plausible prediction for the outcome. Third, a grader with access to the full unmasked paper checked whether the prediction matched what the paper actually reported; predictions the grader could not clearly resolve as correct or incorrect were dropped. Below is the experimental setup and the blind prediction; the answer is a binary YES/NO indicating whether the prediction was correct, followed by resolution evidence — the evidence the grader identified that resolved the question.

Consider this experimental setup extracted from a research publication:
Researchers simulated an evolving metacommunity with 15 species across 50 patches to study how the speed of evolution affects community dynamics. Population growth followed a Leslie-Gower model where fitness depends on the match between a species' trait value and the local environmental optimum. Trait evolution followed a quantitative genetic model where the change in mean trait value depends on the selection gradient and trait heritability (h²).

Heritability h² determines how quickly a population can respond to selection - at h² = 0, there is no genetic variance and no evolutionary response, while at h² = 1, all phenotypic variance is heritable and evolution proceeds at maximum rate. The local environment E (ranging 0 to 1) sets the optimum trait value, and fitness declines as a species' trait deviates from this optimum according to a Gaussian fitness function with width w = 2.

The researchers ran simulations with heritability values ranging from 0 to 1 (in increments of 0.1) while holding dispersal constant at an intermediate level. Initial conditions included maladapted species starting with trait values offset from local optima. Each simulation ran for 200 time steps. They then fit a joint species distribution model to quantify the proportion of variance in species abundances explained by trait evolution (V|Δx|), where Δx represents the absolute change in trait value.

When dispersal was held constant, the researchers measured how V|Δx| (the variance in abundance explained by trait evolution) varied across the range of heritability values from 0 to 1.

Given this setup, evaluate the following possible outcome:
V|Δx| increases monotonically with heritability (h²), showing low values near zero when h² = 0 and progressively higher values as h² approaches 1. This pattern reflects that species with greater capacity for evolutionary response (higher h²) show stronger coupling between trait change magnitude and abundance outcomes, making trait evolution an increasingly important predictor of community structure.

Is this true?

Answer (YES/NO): NO